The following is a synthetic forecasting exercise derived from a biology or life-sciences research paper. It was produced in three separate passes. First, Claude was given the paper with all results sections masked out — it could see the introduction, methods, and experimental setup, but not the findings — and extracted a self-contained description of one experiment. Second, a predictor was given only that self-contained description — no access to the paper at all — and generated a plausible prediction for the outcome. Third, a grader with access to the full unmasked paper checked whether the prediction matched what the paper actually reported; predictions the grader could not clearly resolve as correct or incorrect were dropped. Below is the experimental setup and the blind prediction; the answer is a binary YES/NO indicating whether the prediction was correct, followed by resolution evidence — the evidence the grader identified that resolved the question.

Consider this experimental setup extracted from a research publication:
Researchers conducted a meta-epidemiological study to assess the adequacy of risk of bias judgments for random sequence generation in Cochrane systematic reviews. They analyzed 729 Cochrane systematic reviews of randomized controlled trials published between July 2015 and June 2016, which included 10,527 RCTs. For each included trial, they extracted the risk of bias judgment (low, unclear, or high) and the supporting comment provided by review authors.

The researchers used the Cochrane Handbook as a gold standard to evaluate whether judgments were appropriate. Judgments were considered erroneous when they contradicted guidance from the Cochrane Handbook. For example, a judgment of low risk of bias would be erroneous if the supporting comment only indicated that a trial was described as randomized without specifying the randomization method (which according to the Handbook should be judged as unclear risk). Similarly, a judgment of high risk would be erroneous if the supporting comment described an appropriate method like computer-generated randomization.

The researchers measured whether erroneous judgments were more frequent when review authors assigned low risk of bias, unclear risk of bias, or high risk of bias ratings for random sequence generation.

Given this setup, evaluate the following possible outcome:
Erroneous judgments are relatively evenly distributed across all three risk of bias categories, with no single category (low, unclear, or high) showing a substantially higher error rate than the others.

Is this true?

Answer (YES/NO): NO